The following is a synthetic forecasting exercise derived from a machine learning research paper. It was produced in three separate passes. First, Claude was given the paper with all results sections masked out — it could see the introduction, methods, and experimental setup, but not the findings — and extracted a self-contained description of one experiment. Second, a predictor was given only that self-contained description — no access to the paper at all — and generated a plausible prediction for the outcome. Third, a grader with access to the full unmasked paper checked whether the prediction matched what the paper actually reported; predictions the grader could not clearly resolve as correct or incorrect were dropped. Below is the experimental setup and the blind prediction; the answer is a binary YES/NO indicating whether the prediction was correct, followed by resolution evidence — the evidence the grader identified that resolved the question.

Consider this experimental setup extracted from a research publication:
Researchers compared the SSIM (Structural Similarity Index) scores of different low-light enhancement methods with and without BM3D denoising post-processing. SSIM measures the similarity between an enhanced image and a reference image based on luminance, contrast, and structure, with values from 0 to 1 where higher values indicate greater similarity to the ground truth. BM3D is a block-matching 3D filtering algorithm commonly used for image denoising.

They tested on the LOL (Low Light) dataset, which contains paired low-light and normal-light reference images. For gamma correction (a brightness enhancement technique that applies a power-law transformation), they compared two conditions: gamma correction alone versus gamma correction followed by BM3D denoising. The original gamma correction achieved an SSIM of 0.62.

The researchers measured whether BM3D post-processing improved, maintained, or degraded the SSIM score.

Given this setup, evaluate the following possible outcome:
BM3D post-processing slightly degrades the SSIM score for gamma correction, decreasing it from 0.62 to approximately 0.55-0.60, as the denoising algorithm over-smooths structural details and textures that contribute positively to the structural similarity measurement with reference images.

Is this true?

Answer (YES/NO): NO